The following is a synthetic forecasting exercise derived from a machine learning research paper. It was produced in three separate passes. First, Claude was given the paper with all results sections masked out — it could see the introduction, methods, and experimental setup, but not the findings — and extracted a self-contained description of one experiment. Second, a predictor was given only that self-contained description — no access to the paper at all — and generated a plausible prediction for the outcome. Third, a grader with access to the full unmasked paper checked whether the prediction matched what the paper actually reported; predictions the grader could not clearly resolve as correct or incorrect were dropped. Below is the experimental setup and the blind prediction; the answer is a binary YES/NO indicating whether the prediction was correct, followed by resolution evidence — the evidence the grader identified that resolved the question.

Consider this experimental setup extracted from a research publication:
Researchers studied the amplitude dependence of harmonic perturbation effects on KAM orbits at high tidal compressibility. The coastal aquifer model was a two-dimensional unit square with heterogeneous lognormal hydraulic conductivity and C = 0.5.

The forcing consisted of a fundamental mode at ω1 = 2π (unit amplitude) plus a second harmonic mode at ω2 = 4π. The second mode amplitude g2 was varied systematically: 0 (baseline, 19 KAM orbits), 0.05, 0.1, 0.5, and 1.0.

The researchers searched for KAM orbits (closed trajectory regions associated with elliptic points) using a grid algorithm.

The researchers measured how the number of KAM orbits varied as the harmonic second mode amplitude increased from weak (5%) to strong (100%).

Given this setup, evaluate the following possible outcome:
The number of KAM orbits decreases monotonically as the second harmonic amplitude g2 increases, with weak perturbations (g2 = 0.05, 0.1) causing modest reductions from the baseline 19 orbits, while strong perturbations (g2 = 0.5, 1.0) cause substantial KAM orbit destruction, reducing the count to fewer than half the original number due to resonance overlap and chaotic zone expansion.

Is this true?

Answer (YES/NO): NO